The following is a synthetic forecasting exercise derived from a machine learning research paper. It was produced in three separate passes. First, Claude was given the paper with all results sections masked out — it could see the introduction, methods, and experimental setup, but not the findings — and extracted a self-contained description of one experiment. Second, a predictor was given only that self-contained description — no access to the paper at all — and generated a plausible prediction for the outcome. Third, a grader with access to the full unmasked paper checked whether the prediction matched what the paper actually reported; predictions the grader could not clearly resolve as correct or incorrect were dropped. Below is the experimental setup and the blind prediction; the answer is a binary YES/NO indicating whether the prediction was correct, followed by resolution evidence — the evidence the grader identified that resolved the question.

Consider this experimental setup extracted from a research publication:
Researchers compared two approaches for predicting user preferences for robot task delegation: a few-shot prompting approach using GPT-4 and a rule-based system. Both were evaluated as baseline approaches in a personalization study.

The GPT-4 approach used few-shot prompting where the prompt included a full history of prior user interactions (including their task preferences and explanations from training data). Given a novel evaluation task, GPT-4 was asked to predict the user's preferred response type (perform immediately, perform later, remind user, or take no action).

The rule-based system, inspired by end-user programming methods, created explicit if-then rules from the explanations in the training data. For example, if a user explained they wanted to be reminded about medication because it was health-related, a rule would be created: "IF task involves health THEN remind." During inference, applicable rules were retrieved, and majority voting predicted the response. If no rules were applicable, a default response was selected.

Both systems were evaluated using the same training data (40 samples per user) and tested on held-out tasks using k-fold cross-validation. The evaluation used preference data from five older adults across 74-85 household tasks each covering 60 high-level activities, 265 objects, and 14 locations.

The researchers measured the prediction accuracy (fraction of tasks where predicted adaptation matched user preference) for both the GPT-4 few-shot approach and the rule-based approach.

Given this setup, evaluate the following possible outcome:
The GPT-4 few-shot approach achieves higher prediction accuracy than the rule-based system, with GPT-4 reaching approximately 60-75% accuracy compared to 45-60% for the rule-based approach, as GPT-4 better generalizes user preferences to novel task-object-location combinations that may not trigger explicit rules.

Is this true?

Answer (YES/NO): NO